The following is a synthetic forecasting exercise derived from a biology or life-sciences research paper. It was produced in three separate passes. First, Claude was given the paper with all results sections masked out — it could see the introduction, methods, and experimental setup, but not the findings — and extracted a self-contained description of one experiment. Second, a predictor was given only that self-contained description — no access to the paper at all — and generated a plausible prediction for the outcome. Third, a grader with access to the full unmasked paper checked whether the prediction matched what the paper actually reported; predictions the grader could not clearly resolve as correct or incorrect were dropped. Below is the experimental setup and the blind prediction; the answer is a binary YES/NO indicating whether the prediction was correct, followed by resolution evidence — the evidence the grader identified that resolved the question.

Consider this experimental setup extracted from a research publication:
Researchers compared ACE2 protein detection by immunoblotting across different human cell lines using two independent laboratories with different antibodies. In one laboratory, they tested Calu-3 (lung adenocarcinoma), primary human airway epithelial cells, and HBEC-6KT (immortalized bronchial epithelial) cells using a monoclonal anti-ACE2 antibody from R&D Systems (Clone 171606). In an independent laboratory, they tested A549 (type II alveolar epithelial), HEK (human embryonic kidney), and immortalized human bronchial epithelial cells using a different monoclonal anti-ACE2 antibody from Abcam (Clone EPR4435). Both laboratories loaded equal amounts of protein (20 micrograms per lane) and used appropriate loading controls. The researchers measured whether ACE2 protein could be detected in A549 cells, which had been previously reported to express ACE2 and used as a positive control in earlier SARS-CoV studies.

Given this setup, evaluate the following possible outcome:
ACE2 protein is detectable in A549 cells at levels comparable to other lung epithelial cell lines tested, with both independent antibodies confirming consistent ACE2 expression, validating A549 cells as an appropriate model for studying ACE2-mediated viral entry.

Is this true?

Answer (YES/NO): NO